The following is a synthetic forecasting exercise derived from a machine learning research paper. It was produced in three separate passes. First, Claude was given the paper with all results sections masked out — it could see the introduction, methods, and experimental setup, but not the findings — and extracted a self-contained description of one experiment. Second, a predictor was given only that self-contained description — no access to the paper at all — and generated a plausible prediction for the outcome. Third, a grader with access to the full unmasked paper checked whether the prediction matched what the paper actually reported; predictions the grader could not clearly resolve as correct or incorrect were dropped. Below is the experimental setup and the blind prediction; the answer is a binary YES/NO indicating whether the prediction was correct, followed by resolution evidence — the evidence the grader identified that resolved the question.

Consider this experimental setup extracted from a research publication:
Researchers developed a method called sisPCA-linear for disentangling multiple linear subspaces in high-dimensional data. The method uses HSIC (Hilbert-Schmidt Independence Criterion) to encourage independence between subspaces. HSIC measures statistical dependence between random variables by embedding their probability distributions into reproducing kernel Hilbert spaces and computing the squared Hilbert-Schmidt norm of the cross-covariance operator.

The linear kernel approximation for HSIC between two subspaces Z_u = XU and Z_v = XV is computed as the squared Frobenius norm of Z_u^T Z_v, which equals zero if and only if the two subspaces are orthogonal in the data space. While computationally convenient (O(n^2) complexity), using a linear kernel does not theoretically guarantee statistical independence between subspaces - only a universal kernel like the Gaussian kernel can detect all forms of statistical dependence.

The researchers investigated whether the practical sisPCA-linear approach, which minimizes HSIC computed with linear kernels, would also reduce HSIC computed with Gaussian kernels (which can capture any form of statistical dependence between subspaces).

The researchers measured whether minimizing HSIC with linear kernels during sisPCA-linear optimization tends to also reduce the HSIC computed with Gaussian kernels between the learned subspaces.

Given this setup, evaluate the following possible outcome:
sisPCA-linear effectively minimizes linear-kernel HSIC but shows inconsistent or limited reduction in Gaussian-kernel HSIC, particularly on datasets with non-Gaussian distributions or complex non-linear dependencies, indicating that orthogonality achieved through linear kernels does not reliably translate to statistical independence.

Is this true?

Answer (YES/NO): NO